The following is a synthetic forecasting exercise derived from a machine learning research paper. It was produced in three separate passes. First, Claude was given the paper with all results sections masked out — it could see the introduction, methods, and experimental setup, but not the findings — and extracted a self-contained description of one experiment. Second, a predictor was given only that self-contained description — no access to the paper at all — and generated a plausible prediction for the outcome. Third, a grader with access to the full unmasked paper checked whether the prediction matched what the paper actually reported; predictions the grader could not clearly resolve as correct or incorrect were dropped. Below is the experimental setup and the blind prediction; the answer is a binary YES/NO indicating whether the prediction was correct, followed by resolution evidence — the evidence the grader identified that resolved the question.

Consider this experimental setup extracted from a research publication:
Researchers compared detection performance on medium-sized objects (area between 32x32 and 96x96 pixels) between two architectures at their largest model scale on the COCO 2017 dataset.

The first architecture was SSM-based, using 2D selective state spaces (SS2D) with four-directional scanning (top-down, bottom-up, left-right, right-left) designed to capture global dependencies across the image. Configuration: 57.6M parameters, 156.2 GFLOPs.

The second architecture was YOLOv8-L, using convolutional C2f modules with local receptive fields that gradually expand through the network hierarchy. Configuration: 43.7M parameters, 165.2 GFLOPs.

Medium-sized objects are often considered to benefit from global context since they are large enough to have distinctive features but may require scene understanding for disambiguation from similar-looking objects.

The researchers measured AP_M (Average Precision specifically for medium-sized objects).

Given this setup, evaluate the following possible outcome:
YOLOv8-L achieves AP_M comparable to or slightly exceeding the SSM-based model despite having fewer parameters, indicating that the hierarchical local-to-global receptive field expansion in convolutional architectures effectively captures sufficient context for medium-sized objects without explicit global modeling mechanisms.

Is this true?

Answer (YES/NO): YES